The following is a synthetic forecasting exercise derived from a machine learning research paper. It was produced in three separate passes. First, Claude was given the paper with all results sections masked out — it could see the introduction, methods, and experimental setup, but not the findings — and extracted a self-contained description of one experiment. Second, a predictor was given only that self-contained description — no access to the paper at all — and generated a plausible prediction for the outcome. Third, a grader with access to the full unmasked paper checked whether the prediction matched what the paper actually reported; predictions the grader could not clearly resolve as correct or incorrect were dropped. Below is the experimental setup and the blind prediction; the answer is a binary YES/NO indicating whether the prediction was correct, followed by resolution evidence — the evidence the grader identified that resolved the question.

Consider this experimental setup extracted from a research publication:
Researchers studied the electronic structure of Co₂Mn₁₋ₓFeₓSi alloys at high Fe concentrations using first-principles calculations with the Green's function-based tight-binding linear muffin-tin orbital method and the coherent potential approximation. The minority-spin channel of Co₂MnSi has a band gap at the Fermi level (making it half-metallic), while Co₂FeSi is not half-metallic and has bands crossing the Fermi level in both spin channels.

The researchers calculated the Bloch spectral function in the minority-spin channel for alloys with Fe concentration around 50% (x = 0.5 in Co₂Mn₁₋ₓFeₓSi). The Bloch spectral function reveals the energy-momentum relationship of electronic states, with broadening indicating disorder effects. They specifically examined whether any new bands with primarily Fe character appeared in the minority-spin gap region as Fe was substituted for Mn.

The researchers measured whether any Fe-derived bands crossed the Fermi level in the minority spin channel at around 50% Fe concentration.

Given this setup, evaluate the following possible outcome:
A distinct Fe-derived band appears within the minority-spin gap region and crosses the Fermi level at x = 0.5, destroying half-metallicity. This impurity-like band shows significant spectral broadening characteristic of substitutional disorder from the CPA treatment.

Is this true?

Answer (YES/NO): NO